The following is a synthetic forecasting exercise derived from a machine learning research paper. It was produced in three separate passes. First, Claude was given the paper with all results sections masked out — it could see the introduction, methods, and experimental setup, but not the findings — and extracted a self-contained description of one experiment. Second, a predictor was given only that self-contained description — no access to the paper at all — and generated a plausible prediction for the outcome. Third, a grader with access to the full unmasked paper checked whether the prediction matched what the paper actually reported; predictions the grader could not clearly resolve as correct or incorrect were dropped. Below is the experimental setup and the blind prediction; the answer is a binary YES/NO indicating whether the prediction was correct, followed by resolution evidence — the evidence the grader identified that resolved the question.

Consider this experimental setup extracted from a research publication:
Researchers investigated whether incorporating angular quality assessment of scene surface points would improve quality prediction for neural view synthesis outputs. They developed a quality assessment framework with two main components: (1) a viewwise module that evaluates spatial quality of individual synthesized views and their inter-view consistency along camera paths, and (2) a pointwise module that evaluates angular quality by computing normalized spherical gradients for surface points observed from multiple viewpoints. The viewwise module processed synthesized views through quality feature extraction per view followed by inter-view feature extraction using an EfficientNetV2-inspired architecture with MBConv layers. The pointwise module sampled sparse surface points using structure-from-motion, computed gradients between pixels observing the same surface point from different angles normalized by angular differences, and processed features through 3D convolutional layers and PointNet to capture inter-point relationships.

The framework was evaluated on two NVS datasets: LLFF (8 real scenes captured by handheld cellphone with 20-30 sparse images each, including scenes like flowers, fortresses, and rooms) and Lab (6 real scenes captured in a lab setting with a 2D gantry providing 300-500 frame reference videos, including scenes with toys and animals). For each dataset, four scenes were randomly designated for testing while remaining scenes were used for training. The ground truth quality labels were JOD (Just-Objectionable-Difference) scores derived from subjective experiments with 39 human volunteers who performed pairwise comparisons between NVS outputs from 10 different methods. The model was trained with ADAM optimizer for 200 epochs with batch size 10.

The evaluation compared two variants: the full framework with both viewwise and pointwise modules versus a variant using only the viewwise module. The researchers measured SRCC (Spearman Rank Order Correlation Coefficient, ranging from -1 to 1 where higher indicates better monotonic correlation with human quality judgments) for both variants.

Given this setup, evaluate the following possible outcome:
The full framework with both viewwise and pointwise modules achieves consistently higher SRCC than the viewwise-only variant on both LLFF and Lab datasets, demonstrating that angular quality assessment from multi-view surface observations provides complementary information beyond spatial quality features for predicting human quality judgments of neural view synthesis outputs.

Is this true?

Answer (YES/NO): YES